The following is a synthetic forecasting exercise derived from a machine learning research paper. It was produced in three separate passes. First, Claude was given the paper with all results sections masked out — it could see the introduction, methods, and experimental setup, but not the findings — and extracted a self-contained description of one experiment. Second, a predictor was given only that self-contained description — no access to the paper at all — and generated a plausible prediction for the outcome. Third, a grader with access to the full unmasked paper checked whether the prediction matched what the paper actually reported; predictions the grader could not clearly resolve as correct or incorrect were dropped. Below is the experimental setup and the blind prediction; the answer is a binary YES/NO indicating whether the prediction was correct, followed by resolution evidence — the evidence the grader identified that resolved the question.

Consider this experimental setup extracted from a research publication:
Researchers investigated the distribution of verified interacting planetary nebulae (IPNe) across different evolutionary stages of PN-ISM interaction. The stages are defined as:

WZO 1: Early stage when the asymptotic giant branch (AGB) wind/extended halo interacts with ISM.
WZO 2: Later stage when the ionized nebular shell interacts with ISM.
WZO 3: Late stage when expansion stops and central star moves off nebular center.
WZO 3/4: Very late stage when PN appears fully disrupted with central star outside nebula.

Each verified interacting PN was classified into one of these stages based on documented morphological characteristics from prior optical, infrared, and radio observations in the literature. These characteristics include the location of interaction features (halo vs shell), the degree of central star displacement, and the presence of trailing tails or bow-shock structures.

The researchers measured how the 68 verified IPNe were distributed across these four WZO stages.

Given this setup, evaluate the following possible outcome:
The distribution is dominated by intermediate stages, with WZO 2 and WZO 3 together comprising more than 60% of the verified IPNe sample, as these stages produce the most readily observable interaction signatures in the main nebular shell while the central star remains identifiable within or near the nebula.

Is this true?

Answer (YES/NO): YES